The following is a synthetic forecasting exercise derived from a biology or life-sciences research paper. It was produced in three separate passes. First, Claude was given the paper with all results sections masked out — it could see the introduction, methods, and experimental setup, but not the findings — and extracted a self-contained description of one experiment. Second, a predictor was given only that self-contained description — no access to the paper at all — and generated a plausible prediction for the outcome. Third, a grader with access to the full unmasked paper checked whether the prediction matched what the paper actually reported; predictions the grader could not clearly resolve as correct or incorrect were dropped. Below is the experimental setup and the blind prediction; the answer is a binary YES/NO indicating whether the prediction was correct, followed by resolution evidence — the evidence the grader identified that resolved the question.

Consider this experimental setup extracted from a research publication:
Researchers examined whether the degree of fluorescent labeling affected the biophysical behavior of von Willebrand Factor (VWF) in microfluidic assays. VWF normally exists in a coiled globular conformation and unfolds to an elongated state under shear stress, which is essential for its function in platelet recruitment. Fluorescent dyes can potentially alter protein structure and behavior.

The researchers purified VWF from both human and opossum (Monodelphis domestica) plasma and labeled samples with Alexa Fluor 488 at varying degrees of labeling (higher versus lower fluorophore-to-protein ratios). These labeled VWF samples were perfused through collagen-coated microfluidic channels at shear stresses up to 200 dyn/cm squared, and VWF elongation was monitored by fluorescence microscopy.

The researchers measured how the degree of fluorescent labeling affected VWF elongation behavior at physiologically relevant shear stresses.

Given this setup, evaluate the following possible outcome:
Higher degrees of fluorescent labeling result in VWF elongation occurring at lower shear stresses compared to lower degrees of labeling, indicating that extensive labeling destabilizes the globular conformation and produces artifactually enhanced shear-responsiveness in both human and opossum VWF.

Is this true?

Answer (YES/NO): NO